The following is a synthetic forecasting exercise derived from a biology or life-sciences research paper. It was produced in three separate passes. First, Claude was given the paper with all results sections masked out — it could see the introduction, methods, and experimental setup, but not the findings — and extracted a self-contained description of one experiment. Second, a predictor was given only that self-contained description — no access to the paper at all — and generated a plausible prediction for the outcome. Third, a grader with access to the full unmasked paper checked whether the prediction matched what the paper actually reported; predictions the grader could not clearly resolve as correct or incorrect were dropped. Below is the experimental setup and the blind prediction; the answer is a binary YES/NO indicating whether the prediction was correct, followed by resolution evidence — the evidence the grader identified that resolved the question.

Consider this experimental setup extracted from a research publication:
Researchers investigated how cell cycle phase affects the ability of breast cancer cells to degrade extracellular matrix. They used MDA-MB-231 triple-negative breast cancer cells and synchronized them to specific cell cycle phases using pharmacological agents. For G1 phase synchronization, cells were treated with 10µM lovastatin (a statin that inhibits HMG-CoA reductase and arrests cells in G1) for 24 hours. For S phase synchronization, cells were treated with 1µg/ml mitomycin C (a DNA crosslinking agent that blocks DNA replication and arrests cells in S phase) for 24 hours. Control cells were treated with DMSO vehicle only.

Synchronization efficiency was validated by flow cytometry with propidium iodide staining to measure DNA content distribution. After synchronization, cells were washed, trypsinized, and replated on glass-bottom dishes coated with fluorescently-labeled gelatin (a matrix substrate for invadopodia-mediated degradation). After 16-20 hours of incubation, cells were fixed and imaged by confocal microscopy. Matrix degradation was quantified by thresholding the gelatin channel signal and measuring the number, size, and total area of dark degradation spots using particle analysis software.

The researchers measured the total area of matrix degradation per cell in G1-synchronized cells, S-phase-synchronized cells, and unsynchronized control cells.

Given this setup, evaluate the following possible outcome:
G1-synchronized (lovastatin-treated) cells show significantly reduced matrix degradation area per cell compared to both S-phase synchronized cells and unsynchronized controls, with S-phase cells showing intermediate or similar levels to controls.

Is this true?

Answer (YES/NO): NO